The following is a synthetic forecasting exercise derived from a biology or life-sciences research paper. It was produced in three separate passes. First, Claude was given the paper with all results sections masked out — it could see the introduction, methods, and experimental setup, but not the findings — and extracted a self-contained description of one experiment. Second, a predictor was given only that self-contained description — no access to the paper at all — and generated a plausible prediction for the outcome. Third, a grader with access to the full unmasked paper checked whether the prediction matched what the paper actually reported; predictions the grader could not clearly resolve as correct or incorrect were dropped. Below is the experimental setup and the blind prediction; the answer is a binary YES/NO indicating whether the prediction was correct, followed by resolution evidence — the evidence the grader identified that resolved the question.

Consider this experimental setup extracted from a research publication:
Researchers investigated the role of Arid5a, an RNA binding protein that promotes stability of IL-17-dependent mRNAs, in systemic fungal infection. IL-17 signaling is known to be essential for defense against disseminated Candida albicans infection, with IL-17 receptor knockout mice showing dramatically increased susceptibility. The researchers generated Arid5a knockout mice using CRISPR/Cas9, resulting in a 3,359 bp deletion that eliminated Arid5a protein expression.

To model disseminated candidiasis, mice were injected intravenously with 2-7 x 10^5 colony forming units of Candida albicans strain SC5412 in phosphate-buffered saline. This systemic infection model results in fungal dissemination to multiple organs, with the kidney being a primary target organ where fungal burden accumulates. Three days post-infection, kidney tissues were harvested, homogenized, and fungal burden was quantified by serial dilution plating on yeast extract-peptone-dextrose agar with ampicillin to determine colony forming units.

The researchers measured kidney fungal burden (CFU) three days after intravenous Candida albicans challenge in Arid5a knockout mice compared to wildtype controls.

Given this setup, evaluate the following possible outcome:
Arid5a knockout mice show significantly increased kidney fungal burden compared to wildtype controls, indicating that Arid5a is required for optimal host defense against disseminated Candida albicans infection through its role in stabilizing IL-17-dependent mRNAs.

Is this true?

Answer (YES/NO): NO